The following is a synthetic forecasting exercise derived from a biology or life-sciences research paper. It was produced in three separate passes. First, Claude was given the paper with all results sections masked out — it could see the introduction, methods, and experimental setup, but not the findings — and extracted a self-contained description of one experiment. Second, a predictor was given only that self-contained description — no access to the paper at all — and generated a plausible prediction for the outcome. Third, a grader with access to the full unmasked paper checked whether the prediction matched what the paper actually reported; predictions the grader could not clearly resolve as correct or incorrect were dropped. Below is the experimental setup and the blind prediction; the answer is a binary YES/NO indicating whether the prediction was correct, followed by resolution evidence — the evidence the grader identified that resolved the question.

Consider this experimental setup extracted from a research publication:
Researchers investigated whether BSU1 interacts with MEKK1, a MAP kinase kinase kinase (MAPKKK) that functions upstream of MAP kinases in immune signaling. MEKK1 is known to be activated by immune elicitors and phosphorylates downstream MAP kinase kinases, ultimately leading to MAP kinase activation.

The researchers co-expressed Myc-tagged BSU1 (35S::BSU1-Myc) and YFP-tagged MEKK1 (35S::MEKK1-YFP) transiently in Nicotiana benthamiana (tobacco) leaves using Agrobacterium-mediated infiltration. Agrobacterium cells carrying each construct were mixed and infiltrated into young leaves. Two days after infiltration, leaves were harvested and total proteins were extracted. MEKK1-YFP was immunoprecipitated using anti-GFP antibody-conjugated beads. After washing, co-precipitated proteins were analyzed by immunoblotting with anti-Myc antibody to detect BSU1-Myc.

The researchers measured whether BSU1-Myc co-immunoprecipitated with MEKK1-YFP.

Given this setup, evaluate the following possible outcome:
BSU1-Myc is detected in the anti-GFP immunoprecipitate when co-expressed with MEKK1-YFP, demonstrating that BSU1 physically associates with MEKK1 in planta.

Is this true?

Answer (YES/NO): YES